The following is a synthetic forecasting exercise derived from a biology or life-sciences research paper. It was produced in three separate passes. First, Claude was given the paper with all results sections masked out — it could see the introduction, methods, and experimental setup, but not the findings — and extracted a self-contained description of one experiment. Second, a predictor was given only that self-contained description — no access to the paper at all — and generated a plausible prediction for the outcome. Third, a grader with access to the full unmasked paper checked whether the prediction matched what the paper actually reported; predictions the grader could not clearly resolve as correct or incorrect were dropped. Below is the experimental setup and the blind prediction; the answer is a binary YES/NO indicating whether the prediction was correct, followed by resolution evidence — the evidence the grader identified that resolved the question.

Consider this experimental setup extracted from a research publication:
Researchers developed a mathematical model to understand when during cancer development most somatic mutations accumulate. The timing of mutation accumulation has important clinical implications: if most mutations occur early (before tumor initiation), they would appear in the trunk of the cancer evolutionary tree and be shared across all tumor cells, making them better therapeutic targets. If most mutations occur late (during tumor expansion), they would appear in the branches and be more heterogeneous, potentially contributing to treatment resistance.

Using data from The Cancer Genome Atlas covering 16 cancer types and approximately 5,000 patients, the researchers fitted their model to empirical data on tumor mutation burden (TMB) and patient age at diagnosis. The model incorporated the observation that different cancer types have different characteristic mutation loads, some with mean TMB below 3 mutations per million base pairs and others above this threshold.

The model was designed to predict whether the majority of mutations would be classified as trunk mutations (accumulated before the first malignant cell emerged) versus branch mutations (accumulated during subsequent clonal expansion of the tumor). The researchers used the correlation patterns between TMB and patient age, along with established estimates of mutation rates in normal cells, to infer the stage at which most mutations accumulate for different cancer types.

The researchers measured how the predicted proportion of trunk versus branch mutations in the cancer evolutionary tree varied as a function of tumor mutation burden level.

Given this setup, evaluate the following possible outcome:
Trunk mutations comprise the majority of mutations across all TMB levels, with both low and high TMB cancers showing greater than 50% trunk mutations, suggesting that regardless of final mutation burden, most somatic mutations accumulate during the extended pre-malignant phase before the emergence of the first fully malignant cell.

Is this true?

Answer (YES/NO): NO